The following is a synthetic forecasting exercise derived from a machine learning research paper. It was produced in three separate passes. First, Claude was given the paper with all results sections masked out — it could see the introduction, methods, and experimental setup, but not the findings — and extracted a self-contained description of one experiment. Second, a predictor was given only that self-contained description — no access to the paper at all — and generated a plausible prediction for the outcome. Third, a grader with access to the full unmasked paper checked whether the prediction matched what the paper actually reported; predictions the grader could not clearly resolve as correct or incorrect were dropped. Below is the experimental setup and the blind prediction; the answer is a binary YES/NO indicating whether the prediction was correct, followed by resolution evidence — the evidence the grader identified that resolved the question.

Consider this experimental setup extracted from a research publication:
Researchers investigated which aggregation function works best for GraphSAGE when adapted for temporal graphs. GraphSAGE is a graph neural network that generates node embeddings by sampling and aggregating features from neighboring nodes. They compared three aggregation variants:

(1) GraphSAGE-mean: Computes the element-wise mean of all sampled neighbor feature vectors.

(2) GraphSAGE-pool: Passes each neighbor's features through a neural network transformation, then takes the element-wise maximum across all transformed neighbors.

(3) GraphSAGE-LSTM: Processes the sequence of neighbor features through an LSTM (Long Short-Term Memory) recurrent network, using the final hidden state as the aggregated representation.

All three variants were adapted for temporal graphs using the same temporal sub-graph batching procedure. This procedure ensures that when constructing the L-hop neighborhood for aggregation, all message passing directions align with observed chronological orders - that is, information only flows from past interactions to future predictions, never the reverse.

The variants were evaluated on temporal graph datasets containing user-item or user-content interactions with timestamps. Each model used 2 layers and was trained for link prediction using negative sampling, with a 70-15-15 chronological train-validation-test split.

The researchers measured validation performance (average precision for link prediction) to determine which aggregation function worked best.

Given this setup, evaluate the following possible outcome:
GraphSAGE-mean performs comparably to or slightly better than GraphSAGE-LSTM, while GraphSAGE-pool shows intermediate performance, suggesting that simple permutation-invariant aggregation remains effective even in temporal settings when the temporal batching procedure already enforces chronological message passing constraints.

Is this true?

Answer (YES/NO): NO